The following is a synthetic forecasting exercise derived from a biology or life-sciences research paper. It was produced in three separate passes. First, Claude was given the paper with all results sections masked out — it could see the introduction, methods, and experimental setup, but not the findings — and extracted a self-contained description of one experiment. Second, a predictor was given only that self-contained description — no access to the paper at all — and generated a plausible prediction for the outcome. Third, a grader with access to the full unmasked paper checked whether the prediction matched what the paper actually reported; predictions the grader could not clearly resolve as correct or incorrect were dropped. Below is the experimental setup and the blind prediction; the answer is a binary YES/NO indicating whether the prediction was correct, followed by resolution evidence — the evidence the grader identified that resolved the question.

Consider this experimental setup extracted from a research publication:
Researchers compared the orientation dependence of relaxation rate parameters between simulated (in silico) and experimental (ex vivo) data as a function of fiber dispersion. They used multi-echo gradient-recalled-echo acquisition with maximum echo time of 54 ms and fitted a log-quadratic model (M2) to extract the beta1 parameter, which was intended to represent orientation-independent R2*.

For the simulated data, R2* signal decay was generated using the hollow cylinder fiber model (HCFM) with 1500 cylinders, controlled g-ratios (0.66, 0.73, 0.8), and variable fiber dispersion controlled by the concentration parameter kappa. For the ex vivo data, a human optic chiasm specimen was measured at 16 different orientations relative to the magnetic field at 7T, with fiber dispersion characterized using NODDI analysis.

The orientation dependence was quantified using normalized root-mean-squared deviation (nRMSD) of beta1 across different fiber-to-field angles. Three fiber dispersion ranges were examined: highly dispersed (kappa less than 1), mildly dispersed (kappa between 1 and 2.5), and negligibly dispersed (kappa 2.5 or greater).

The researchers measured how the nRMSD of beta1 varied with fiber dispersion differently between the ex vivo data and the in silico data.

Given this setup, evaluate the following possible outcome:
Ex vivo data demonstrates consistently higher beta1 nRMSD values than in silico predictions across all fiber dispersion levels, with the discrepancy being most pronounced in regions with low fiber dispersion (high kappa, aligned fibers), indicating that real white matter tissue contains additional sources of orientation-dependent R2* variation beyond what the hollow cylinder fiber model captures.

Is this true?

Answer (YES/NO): NO